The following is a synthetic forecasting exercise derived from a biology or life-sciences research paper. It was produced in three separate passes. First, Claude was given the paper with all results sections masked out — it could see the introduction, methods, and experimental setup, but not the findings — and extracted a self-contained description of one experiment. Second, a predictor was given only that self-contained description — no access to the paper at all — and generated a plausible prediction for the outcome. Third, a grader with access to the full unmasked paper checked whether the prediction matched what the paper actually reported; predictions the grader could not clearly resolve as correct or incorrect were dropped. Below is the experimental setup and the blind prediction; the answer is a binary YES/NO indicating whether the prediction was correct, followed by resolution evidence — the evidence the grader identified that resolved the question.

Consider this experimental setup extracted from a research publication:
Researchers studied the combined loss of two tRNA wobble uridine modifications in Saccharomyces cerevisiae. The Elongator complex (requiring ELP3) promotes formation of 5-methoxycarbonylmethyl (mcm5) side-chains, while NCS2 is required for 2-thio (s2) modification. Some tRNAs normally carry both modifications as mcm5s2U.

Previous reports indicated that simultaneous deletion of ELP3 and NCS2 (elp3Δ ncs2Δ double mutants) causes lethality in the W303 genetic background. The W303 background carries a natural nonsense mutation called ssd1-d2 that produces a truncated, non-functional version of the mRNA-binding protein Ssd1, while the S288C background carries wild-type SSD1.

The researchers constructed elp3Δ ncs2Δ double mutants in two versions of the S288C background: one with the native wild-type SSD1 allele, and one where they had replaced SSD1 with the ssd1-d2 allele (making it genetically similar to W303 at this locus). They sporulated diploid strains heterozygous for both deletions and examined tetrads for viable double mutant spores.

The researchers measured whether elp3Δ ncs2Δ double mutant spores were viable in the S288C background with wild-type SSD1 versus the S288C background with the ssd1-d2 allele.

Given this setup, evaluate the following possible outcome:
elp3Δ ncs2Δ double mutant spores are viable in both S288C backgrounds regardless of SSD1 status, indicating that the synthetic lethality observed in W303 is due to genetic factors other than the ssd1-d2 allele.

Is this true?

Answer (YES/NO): NO